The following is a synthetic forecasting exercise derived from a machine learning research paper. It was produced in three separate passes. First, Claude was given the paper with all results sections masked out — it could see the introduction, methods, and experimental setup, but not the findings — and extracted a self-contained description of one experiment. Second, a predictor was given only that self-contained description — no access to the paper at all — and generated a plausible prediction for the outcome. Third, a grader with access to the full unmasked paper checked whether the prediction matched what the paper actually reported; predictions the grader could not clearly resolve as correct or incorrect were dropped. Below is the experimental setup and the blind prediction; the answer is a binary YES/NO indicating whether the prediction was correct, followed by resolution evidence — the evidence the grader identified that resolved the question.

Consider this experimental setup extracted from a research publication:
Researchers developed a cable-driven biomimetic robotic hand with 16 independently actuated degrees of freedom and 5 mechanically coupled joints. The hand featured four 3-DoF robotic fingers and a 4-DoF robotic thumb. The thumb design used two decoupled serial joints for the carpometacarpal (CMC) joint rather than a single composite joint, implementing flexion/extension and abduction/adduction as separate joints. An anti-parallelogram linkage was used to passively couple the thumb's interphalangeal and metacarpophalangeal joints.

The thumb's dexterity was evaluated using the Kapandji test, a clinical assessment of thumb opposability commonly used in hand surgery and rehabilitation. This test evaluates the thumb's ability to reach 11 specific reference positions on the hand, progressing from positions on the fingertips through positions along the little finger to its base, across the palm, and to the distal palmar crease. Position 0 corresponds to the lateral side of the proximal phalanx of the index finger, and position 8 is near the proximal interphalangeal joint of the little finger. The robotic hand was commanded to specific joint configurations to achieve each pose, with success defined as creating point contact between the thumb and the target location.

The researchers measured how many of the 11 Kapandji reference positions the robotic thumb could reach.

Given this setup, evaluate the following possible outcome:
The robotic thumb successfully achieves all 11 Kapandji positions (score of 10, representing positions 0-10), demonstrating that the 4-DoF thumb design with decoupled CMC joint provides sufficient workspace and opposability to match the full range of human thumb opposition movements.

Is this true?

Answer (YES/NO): NO